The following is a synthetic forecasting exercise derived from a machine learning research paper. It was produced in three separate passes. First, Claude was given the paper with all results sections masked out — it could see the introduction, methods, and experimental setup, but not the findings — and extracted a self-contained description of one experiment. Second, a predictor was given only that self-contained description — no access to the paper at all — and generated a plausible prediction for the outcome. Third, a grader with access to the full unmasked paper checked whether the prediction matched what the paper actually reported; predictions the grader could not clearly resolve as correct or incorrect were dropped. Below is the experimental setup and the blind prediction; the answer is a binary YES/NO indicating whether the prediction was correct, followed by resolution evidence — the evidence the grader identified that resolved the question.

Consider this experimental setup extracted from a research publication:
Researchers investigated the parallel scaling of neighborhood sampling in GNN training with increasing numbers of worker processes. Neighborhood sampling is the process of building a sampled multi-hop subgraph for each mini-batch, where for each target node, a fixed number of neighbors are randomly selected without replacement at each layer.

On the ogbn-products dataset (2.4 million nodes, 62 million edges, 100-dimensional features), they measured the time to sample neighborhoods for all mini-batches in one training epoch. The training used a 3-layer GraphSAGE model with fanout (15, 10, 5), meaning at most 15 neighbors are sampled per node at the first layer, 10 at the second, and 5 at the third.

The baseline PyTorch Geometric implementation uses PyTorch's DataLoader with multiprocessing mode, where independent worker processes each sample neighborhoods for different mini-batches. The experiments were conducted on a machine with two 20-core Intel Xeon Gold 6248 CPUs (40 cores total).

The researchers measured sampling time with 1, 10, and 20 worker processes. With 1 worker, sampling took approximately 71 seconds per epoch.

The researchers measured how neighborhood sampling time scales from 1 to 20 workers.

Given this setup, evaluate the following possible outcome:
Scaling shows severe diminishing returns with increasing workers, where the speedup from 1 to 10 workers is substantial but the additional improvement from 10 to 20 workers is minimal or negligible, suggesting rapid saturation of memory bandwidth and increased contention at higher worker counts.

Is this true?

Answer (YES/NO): NO